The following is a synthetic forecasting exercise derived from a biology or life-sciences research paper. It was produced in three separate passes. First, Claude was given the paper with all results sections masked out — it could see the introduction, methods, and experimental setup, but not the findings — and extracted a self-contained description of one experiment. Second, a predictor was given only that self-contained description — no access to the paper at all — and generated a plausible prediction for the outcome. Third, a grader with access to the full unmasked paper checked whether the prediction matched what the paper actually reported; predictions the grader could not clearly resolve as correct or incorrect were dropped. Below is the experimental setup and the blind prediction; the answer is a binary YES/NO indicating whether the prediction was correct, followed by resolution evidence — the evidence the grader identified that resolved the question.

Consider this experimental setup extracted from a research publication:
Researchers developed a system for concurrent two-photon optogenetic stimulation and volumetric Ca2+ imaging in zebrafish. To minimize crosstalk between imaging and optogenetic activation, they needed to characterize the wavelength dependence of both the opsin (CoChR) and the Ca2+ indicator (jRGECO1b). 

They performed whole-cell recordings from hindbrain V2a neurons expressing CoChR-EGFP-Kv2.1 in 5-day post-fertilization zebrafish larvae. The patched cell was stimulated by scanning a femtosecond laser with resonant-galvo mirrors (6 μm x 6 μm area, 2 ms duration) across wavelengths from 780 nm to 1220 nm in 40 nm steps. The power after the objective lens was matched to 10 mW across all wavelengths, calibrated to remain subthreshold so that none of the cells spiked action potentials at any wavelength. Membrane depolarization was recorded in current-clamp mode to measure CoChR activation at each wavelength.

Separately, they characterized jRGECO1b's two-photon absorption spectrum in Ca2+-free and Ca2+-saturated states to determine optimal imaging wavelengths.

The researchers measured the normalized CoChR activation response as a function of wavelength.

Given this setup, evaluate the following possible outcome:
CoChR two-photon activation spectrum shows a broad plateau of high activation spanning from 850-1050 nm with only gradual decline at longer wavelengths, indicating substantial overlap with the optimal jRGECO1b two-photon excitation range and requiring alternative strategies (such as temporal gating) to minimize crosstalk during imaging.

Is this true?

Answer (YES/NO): NO